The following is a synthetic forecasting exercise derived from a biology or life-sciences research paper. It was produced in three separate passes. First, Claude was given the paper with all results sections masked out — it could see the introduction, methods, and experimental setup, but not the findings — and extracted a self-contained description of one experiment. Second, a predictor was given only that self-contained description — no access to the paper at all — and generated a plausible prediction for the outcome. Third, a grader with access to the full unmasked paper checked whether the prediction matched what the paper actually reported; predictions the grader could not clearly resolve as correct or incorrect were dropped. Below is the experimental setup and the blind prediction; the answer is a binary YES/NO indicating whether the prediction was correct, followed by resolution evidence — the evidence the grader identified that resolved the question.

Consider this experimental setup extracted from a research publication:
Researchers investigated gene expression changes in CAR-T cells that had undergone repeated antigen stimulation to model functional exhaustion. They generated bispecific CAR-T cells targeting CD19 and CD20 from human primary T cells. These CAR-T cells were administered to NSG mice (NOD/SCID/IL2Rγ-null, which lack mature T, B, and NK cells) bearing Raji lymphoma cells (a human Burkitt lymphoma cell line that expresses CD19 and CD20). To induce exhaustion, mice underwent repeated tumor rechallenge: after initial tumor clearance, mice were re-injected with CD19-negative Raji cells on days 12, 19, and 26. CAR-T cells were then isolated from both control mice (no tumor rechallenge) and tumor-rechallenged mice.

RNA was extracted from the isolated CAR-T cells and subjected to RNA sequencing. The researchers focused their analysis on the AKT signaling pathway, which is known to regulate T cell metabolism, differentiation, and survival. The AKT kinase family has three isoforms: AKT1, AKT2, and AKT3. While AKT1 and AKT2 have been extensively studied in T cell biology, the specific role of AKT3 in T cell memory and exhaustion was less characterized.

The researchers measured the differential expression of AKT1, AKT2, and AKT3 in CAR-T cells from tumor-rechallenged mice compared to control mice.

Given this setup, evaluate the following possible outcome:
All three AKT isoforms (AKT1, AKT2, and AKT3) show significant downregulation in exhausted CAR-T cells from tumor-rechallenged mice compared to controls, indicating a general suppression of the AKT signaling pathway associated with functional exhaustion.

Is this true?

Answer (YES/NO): NO